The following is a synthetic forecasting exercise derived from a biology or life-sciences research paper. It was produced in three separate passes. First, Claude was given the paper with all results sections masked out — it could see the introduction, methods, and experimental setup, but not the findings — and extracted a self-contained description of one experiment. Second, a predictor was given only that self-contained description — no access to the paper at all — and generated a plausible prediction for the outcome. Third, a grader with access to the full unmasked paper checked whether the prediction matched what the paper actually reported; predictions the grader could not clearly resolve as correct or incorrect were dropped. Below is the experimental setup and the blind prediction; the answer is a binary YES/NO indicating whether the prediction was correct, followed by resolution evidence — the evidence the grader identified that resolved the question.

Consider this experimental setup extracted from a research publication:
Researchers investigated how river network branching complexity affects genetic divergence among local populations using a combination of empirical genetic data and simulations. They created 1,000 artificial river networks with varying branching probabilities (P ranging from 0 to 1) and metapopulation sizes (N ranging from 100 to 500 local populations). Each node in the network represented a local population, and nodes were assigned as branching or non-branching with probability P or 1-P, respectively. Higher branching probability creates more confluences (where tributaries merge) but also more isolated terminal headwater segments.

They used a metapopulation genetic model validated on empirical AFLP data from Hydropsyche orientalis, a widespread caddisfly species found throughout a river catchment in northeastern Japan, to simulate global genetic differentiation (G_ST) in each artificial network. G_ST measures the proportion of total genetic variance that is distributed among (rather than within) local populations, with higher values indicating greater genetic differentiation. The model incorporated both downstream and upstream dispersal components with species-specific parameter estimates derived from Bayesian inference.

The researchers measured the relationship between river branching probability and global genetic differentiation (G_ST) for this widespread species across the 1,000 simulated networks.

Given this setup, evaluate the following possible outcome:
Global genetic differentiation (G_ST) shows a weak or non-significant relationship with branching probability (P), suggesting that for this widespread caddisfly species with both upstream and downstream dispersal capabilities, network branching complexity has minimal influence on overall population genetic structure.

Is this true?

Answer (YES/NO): NO